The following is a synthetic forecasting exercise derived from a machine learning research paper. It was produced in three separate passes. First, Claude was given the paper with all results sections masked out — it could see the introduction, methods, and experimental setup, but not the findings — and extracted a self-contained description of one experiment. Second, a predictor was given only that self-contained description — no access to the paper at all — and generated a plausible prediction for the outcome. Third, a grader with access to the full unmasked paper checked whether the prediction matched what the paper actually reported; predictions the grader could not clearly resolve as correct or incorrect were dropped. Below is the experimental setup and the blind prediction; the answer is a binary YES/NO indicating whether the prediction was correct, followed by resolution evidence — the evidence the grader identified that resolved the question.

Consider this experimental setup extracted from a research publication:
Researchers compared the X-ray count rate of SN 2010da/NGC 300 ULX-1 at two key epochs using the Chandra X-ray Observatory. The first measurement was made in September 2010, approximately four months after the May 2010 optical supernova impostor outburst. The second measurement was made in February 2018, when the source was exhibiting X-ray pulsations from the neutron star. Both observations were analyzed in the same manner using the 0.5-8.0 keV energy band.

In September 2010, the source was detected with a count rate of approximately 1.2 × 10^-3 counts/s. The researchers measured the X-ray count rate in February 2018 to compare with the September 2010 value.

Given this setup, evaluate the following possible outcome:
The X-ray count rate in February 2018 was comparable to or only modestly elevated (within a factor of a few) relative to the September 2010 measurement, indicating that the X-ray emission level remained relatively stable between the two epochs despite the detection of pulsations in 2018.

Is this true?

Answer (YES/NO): NO